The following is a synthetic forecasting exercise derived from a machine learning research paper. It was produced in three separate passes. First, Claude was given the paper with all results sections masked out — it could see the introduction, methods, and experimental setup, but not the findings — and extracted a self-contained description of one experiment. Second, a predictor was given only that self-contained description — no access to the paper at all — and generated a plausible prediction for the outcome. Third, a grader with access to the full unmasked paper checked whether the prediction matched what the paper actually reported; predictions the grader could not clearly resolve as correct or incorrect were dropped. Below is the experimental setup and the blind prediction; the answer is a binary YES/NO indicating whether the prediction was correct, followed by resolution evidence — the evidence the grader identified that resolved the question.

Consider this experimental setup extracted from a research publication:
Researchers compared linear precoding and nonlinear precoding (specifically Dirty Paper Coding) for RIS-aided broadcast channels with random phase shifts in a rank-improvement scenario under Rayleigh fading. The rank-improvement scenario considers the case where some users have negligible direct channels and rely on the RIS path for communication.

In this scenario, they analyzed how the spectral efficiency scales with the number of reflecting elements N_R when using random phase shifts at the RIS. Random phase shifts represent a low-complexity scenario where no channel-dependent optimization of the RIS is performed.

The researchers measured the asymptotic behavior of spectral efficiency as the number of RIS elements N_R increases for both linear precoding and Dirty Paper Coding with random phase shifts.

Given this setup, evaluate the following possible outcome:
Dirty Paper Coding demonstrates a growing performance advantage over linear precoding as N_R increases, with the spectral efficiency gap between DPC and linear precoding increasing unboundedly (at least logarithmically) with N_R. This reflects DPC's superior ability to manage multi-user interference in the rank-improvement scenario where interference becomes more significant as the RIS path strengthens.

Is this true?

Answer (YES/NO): YES